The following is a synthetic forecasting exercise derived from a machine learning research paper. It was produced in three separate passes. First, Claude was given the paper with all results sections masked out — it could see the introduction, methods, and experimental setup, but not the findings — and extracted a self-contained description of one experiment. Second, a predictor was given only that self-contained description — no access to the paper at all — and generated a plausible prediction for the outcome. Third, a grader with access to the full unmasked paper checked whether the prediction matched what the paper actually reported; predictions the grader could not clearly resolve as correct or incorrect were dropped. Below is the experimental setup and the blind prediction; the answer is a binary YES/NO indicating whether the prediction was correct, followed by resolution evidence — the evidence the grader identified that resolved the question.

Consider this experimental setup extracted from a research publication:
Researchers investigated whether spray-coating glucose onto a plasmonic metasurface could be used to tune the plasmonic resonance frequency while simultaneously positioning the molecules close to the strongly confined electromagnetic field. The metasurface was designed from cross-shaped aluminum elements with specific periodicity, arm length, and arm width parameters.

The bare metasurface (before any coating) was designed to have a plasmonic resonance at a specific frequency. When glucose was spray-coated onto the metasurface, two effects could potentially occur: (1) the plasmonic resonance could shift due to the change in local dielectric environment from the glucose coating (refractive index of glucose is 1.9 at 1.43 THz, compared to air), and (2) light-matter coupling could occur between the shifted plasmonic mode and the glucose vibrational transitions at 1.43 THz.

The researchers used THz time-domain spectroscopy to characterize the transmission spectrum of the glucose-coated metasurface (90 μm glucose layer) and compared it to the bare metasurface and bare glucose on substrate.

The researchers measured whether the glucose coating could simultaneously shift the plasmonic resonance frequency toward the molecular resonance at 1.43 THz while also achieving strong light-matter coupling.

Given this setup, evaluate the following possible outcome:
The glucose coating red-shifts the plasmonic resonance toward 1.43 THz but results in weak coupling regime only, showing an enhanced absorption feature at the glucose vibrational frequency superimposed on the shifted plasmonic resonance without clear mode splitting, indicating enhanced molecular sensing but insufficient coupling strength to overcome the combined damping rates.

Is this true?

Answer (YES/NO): NO